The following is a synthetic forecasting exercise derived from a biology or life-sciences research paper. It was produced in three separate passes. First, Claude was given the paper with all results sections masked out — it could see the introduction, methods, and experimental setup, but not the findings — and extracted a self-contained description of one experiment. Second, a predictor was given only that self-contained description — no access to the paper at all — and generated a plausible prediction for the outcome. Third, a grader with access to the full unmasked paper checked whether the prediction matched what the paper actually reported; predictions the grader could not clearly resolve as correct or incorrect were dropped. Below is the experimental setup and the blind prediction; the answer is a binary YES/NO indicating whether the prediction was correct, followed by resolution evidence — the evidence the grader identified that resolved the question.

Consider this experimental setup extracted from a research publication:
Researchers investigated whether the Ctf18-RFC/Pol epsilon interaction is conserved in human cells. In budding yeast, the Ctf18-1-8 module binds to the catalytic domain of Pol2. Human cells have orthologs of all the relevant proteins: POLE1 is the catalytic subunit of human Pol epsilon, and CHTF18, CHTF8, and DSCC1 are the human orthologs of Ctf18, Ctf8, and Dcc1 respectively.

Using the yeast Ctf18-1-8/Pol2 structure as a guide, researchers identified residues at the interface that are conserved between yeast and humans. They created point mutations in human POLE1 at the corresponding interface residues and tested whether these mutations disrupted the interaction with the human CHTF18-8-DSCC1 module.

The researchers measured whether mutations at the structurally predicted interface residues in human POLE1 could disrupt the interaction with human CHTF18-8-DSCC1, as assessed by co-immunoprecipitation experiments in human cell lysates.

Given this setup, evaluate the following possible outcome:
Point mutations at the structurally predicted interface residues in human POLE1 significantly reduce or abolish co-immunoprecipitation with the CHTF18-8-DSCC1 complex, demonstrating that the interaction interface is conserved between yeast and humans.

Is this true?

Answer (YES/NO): YES